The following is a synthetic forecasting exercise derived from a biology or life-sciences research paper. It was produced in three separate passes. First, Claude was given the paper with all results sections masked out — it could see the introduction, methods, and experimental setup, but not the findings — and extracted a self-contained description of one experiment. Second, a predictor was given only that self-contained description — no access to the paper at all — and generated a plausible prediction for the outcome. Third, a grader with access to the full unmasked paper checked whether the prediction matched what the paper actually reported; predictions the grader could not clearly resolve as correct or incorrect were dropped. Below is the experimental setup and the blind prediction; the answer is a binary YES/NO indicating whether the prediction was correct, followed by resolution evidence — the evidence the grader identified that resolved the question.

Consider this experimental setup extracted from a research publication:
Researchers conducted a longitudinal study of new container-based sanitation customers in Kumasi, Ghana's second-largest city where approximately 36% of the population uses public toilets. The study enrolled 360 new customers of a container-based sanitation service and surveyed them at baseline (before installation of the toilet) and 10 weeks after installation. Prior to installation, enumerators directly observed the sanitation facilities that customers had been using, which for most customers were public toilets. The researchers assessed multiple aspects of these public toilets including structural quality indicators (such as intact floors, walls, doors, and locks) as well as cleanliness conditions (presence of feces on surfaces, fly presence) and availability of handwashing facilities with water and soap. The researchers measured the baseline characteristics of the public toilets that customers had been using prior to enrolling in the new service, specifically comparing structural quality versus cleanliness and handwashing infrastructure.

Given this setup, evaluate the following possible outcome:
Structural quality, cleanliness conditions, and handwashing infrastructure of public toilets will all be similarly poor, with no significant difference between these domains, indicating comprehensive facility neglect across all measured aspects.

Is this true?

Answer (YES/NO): NO